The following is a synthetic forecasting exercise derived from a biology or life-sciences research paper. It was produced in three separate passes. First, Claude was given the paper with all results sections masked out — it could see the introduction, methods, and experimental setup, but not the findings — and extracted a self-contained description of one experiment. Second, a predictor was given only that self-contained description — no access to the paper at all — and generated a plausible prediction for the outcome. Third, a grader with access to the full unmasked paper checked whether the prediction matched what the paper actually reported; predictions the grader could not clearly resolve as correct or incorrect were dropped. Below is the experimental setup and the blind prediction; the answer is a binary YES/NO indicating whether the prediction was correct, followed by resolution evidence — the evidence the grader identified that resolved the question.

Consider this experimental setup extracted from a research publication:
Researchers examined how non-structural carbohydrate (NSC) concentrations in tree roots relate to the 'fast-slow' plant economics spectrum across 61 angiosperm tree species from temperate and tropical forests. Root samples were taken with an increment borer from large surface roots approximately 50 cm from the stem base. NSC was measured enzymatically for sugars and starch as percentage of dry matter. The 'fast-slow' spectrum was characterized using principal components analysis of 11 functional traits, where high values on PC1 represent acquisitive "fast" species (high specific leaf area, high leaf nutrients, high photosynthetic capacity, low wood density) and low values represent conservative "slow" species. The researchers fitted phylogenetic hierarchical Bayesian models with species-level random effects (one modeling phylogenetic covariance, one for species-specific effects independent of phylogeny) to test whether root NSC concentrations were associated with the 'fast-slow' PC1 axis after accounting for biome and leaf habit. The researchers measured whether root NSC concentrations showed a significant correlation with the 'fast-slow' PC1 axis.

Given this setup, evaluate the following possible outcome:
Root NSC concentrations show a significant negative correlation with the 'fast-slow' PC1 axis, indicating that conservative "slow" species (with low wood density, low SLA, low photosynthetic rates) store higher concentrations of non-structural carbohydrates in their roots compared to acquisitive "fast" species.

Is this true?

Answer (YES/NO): NO